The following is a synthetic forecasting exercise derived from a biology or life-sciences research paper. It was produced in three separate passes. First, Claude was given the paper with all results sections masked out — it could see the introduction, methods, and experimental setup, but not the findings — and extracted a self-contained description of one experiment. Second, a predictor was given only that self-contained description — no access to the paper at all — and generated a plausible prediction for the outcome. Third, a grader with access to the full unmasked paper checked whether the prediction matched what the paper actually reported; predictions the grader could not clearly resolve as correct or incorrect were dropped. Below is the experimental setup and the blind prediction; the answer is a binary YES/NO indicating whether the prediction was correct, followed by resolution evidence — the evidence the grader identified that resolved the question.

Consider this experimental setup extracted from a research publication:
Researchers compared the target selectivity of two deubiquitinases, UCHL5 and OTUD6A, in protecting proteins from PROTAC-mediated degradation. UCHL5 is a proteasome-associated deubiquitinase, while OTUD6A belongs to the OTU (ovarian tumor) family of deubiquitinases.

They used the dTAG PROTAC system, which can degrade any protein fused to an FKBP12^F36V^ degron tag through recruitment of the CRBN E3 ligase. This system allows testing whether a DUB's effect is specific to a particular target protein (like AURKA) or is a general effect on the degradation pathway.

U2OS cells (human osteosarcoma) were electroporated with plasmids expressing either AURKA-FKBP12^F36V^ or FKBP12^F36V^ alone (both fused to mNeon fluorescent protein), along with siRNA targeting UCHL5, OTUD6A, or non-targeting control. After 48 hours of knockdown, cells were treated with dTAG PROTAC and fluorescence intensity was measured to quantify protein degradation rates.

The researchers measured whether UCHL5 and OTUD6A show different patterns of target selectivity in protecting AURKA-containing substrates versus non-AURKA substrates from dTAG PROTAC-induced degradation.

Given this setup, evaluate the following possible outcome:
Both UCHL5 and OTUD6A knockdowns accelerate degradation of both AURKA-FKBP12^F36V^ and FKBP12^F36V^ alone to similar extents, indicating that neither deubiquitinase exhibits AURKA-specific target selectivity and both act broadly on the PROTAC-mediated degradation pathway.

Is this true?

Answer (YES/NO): NO